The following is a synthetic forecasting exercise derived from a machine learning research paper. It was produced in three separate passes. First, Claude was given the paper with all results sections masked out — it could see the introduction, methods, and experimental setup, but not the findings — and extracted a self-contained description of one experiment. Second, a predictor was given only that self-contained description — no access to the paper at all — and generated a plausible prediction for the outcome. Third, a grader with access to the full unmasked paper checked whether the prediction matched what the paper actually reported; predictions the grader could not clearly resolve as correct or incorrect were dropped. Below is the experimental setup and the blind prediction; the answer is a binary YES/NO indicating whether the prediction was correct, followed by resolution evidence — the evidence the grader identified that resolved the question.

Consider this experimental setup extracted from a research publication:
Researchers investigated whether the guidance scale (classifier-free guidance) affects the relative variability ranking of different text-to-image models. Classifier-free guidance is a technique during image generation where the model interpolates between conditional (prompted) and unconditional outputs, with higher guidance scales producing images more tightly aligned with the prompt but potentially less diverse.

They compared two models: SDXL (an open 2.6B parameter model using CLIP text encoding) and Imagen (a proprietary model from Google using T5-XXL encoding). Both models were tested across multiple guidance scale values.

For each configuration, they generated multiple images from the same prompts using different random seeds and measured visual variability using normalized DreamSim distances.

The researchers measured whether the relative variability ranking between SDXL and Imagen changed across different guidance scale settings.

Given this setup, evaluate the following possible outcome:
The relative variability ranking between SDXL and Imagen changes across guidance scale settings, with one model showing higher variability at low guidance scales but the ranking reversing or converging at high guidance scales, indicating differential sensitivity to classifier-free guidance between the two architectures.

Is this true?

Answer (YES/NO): NO